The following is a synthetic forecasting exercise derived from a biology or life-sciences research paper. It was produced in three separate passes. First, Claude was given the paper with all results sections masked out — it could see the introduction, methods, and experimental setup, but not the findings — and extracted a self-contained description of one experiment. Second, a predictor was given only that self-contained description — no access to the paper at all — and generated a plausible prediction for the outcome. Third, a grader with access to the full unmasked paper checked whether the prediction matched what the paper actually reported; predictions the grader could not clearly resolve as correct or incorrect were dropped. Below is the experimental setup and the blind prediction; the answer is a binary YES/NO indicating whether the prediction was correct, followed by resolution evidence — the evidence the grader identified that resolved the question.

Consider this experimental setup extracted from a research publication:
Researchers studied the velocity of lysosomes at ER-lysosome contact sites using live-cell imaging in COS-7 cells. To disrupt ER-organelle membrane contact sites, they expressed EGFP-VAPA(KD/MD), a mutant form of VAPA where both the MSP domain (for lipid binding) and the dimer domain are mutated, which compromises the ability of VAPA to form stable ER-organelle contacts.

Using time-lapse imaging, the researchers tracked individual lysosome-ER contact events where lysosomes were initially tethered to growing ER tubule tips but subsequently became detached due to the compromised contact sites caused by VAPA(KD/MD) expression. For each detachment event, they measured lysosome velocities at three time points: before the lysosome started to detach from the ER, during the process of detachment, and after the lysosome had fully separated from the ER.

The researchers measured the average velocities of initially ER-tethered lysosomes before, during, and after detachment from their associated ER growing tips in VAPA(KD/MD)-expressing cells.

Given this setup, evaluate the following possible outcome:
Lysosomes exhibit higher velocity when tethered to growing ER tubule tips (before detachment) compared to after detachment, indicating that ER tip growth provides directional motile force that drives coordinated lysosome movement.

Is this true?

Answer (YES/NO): NO